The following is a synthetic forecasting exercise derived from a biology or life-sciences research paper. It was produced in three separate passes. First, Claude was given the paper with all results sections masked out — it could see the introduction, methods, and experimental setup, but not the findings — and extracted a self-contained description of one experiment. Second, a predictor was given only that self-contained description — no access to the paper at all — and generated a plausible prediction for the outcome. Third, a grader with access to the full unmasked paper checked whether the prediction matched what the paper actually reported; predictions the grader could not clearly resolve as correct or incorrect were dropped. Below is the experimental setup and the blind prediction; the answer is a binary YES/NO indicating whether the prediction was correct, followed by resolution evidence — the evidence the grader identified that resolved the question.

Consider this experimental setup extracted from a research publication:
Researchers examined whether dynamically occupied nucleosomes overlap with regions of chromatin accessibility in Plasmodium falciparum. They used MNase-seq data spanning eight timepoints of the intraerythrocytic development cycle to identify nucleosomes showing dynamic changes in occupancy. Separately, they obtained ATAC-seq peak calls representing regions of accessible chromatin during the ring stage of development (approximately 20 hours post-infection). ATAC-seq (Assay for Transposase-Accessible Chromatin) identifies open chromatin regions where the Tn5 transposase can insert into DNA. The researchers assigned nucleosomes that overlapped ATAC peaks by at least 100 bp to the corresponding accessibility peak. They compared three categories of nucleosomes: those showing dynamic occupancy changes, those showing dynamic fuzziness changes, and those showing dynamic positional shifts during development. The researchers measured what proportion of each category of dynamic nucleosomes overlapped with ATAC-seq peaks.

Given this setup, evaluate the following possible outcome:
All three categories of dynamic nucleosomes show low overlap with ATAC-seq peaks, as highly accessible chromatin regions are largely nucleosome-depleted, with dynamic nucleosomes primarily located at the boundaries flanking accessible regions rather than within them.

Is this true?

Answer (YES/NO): NO